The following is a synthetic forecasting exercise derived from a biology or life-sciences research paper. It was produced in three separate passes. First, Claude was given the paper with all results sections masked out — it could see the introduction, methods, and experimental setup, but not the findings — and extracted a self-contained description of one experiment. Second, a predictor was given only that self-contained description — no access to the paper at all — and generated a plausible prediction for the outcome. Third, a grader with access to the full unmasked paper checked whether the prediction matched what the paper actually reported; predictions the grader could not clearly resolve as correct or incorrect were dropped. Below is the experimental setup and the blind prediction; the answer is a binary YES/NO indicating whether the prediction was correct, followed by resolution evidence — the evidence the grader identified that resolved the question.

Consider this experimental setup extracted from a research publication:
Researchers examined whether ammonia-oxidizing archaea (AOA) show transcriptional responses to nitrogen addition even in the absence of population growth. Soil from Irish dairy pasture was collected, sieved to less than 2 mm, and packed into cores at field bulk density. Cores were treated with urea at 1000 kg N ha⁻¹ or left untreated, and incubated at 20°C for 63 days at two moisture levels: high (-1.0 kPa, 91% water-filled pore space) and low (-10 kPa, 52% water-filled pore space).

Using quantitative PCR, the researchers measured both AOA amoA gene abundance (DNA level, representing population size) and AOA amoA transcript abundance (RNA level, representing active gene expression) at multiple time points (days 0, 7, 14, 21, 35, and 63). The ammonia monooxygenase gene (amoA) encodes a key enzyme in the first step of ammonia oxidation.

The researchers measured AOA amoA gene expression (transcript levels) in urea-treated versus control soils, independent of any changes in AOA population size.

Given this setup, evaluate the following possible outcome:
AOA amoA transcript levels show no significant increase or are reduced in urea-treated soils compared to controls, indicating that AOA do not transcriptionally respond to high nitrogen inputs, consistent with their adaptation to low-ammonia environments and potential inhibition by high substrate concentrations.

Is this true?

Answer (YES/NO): NO